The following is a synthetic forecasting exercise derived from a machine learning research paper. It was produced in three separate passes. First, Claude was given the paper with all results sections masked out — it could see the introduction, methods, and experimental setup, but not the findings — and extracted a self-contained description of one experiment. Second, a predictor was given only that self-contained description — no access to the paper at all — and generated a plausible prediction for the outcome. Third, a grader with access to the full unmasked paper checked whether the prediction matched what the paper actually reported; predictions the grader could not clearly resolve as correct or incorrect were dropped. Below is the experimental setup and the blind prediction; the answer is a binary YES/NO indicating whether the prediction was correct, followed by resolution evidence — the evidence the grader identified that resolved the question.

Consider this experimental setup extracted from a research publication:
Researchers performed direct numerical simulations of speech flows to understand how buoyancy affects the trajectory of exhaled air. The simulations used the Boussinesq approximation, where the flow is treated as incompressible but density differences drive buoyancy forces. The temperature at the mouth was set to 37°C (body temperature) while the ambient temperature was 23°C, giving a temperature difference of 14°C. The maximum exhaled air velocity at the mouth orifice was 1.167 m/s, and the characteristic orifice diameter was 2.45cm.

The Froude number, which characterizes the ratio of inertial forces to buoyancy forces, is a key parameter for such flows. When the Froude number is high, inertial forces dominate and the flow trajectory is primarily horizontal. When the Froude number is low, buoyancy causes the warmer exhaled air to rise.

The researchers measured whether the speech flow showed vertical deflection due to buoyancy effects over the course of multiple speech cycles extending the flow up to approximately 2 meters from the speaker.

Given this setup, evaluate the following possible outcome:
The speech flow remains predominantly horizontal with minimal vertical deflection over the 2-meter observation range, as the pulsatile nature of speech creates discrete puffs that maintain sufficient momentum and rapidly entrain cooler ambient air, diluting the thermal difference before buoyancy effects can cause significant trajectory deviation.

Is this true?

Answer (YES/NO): YES